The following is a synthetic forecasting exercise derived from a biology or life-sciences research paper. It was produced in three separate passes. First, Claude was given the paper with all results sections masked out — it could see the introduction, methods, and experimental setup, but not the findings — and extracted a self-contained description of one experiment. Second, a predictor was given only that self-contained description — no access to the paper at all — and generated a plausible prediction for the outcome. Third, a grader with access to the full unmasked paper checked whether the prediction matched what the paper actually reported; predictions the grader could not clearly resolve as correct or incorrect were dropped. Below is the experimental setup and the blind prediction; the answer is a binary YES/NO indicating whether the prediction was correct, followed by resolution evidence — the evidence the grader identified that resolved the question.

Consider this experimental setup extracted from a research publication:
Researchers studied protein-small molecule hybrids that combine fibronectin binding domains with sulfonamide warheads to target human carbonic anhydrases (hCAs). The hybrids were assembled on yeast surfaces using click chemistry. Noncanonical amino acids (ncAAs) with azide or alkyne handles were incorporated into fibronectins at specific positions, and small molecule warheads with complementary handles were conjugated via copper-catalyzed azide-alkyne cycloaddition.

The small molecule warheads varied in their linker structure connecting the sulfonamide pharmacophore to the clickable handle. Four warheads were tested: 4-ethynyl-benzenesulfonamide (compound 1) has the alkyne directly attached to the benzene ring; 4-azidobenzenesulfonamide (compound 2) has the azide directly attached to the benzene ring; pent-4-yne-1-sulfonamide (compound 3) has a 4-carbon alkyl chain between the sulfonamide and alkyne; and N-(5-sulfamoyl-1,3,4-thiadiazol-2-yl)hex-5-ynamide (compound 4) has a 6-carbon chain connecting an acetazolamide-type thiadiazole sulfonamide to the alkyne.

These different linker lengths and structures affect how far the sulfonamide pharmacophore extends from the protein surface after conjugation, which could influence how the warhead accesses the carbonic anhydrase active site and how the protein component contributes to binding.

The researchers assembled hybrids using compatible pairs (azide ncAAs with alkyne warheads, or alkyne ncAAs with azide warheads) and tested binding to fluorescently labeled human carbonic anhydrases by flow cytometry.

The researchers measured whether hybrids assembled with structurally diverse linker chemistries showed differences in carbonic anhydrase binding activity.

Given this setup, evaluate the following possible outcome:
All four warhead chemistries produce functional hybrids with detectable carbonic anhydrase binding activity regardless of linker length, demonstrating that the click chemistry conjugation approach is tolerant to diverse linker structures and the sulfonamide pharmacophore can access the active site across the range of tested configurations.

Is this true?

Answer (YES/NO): NO